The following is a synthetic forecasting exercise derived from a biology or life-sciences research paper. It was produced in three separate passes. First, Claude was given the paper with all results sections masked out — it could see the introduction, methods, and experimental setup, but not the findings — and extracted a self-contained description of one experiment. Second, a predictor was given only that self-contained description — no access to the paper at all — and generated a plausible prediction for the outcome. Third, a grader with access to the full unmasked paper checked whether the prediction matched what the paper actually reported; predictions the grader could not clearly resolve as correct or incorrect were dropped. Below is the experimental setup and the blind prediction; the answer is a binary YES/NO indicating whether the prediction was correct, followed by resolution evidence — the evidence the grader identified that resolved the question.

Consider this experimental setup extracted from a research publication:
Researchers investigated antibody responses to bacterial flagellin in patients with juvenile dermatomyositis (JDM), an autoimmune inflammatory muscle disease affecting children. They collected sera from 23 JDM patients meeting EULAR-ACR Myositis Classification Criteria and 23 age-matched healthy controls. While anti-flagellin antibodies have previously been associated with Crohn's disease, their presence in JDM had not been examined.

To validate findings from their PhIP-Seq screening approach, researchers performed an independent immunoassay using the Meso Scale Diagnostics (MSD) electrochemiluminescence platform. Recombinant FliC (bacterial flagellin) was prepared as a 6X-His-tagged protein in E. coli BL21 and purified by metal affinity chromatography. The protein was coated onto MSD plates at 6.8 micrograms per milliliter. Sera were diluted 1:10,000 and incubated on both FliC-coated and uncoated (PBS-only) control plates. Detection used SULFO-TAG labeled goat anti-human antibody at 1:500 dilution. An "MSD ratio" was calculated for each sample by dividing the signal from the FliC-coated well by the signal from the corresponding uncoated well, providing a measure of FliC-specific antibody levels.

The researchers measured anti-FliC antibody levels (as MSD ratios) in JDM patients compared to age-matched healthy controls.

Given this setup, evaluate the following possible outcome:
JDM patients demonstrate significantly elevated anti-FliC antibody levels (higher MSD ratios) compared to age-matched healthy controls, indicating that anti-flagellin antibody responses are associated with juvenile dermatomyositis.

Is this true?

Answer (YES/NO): YES